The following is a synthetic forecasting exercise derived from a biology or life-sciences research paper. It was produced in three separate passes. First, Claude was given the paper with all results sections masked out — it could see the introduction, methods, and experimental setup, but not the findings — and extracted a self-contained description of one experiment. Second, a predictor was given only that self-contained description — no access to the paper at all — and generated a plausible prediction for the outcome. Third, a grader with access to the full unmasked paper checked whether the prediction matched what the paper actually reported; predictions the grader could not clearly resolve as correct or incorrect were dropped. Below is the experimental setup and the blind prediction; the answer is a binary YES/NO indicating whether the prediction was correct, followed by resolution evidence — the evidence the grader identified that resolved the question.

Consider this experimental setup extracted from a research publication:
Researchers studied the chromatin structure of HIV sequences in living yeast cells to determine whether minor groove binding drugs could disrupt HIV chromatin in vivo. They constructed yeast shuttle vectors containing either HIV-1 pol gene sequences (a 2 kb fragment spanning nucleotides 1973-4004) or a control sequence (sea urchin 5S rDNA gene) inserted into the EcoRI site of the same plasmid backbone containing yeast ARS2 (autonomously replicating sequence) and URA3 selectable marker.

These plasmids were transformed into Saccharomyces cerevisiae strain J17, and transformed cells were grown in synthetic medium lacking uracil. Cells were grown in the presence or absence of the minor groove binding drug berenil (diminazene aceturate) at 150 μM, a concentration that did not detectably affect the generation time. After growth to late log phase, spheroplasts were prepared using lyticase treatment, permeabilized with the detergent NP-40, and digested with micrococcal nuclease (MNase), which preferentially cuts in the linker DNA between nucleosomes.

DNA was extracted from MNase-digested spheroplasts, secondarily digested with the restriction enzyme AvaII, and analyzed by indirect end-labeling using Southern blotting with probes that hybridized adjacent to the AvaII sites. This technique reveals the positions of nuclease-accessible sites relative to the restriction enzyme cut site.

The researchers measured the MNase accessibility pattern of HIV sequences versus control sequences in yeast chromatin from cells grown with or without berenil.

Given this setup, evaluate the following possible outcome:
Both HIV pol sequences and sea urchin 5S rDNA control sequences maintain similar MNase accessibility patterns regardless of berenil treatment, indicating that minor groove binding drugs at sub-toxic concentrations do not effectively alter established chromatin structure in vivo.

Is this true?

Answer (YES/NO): NO